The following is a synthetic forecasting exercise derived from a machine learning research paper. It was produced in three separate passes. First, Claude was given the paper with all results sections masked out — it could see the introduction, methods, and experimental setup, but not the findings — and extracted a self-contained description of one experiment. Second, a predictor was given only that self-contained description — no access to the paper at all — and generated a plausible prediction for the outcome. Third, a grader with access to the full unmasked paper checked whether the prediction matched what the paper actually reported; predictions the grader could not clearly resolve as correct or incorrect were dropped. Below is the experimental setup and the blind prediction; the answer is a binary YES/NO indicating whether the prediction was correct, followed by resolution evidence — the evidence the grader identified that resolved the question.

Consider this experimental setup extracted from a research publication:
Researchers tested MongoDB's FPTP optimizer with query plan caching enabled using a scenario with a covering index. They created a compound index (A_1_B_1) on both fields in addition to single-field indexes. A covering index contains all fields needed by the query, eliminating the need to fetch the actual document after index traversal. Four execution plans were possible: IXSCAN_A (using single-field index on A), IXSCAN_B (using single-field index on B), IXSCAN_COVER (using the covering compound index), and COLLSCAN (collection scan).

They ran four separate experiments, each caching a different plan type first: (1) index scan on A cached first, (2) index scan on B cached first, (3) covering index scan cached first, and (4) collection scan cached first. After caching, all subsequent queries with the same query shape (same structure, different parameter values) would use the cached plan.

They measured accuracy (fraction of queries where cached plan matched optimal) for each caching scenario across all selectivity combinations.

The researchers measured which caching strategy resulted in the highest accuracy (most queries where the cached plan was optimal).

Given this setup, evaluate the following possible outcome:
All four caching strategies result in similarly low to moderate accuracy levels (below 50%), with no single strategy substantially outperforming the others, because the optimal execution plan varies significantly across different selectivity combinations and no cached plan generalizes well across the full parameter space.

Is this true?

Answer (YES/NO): NO